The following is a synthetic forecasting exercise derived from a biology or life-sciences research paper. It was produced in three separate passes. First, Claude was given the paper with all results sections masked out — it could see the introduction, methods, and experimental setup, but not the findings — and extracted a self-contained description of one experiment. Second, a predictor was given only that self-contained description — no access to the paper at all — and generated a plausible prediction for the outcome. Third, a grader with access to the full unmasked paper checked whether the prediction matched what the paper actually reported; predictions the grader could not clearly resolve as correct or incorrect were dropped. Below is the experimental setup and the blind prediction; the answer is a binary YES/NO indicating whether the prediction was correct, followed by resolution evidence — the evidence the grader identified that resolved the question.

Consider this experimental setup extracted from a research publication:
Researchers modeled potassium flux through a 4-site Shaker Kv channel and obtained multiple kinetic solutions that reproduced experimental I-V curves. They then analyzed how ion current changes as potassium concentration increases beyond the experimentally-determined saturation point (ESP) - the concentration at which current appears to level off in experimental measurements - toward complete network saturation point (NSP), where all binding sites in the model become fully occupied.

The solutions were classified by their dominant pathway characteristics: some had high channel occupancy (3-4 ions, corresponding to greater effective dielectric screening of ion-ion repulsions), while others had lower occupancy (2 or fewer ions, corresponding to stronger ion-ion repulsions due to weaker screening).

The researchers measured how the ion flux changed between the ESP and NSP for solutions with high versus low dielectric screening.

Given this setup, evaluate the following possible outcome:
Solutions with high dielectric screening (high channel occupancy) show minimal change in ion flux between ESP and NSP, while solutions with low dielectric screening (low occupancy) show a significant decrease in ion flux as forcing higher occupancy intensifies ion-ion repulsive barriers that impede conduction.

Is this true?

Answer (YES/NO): NO